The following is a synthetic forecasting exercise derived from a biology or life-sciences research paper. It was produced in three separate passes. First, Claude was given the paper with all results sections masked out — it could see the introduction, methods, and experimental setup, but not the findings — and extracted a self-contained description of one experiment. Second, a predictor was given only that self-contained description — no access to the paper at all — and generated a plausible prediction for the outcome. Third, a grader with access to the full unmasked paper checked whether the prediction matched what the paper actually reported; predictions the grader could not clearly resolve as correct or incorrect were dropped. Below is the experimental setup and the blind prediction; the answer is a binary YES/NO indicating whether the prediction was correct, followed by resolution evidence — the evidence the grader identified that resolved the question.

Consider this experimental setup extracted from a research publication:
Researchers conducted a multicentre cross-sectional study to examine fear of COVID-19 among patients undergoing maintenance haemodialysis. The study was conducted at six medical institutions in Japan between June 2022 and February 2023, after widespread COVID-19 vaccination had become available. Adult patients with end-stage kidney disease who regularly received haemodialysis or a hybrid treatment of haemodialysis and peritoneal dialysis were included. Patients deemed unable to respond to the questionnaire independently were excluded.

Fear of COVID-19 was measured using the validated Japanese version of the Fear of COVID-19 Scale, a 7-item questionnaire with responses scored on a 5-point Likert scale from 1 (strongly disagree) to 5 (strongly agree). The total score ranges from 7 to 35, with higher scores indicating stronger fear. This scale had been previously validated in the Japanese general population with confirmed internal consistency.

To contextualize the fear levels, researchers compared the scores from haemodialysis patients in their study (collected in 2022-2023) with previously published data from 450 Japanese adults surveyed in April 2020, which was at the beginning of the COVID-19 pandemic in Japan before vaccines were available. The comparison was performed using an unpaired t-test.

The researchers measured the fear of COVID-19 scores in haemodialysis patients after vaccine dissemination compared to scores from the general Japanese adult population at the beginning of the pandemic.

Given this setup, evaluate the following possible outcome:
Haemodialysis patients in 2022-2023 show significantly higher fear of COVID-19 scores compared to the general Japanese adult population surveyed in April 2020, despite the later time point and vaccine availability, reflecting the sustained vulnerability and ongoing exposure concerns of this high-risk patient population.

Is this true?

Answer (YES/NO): NO